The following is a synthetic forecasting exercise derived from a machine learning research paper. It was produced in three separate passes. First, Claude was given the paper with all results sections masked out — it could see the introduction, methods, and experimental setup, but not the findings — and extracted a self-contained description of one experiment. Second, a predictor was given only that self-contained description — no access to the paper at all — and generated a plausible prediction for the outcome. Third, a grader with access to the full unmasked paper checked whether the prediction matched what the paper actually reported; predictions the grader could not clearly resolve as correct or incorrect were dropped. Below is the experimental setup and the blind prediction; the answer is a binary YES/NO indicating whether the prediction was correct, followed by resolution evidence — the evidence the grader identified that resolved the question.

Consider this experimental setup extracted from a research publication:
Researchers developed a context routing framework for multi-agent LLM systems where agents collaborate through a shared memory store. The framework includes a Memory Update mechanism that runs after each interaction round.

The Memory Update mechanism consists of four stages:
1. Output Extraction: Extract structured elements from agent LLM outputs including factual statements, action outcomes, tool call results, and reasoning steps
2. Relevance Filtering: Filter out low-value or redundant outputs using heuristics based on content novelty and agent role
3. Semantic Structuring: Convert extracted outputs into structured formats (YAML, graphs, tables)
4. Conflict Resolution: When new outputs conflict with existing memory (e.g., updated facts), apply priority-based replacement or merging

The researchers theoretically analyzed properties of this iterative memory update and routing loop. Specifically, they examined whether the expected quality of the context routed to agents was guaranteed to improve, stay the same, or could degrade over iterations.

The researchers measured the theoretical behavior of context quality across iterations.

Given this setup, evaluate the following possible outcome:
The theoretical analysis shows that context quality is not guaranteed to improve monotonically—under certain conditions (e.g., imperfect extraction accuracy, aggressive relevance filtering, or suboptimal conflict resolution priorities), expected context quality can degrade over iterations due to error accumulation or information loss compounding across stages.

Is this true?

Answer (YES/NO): NO